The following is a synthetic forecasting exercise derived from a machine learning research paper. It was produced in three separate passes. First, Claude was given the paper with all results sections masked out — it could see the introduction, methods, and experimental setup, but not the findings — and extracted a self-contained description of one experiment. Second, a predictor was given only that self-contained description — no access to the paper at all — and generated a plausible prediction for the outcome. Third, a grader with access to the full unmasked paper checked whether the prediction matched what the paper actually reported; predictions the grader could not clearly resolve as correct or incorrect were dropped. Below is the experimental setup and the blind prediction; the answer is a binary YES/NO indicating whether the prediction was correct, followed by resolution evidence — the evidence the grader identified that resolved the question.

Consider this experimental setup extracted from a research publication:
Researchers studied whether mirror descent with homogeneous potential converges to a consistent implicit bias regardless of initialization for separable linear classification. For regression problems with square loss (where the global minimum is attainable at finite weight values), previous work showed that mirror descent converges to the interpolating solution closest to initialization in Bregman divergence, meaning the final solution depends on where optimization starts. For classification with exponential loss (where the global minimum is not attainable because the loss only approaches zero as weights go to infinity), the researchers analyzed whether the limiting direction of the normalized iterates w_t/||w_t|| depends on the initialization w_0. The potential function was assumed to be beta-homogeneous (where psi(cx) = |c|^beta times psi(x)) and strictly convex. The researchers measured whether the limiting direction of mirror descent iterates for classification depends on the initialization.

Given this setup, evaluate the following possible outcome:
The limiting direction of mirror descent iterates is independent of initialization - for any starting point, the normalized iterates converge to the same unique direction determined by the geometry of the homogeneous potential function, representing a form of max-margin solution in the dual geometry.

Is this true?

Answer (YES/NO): YES